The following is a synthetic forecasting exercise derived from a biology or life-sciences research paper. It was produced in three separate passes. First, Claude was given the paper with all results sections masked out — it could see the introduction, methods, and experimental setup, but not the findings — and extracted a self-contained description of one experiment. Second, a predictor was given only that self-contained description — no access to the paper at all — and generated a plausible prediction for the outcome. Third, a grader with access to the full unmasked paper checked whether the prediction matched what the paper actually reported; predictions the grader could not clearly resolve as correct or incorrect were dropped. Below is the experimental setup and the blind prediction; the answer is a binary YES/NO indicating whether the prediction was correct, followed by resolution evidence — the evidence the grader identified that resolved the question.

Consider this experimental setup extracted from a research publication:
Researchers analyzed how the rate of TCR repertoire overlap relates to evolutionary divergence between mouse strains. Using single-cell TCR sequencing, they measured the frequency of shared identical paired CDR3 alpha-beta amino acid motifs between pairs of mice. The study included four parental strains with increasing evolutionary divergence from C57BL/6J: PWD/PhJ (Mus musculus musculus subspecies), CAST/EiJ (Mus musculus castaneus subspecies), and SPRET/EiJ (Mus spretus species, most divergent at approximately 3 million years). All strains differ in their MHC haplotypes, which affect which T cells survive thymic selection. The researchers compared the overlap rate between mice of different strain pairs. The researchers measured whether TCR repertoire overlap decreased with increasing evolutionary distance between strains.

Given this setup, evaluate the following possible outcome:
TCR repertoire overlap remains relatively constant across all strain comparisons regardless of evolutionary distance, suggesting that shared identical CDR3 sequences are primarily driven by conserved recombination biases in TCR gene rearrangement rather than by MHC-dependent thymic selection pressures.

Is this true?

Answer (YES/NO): NO